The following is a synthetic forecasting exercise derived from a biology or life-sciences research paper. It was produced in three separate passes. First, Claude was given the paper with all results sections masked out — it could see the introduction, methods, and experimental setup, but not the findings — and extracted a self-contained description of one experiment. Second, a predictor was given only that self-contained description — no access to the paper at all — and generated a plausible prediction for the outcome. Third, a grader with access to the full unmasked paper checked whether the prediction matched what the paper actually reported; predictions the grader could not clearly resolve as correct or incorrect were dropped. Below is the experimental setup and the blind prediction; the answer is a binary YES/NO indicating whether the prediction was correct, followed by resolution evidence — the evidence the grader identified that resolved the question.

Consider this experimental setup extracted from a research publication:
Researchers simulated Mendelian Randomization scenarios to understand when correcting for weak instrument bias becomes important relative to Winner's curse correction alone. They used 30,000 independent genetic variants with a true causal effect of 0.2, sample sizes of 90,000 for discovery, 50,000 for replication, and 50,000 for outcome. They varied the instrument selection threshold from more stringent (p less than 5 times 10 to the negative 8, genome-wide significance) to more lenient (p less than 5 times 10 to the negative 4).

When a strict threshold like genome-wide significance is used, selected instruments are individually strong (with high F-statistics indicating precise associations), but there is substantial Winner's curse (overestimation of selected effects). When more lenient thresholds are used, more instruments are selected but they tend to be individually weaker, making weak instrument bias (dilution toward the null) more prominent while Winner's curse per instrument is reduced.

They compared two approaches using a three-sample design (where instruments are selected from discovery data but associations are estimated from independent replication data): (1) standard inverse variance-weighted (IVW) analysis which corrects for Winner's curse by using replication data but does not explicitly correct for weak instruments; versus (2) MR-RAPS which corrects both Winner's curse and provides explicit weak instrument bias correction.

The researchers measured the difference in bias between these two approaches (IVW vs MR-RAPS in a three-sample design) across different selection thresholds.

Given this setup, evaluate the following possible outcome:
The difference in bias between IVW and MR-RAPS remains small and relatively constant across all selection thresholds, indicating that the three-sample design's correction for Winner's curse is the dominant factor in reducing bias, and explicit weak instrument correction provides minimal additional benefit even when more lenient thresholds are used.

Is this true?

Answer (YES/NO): NO